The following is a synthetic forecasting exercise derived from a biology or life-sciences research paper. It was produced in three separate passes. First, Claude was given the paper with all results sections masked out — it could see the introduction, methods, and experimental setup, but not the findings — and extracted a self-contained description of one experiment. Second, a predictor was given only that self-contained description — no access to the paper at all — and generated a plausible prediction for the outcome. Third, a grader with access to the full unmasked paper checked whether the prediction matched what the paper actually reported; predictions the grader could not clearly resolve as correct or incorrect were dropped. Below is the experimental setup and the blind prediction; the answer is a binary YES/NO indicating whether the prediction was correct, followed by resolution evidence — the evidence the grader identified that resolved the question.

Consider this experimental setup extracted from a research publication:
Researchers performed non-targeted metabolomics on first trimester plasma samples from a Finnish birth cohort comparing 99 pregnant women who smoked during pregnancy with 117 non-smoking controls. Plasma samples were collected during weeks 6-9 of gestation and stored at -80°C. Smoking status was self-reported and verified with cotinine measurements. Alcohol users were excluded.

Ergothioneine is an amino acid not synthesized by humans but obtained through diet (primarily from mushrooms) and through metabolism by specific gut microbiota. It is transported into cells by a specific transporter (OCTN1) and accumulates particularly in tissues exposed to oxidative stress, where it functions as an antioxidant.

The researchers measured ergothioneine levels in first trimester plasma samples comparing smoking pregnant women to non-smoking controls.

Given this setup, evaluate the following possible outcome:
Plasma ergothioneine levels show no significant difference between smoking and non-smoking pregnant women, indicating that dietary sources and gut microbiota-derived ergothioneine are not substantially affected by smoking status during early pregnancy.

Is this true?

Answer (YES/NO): NO